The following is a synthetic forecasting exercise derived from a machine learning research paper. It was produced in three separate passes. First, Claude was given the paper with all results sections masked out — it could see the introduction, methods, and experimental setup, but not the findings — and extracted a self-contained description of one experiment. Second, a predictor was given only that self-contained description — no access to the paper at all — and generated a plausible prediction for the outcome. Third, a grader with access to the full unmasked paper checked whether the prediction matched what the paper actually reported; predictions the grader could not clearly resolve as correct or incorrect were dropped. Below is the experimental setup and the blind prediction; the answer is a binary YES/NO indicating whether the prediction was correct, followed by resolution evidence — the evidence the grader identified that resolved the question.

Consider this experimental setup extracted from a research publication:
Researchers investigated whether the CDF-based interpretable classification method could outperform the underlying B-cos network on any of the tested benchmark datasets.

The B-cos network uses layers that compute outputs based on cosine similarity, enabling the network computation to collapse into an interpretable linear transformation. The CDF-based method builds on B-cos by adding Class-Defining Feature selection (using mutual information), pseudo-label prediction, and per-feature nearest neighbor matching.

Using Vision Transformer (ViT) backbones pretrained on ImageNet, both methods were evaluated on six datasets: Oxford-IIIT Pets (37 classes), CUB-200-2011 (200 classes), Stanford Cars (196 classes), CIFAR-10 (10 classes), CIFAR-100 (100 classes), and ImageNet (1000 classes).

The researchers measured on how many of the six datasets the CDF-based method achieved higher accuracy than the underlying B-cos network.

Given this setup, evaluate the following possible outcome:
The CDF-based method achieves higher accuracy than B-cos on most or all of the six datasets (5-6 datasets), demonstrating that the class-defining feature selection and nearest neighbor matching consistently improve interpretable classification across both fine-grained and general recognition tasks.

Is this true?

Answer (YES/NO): NO